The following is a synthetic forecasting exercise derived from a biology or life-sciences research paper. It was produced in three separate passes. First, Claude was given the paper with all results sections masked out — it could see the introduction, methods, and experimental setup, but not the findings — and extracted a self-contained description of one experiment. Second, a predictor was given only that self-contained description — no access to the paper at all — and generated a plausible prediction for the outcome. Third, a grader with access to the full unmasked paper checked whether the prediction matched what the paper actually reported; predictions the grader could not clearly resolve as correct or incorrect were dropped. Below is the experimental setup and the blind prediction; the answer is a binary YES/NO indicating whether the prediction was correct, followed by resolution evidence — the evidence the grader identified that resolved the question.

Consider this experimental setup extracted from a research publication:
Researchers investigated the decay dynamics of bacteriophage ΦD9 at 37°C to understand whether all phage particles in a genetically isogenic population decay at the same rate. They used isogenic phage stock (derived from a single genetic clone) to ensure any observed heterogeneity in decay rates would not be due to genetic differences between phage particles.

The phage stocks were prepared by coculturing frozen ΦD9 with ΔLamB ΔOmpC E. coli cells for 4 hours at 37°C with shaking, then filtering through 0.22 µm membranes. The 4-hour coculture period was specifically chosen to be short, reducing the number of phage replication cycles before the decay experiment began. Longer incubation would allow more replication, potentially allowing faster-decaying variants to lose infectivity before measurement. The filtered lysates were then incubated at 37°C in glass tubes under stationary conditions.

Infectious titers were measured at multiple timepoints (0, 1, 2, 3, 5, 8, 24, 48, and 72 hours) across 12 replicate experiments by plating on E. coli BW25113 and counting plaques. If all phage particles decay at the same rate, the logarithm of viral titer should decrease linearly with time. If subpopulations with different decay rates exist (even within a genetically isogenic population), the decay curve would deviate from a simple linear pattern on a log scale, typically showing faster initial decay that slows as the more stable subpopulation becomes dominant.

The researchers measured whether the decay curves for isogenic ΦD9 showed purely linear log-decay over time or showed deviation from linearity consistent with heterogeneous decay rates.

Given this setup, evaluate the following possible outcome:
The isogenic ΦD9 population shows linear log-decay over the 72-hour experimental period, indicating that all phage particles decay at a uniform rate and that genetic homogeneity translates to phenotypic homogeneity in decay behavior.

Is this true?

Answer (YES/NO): NO